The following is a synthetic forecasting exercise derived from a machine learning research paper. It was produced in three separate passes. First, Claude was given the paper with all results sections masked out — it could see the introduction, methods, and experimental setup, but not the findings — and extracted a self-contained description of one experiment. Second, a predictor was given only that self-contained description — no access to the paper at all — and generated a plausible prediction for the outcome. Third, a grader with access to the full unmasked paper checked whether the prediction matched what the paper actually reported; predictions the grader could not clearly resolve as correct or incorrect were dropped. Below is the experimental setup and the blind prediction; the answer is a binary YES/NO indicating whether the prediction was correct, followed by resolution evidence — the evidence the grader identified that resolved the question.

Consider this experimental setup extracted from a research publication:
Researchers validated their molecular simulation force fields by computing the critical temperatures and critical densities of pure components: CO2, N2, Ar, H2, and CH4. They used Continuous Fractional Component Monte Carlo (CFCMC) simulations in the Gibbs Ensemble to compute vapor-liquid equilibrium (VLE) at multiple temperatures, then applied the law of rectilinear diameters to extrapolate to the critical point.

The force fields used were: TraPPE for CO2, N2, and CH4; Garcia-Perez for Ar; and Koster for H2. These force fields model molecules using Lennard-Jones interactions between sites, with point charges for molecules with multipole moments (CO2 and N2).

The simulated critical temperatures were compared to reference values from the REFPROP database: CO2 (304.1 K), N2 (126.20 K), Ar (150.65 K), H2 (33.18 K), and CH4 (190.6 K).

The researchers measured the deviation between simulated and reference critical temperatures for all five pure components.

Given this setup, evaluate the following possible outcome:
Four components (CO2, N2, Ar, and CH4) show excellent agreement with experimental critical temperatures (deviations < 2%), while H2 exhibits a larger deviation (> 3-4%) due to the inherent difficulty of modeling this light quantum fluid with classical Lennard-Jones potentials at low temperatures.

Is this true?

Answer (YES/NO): NO